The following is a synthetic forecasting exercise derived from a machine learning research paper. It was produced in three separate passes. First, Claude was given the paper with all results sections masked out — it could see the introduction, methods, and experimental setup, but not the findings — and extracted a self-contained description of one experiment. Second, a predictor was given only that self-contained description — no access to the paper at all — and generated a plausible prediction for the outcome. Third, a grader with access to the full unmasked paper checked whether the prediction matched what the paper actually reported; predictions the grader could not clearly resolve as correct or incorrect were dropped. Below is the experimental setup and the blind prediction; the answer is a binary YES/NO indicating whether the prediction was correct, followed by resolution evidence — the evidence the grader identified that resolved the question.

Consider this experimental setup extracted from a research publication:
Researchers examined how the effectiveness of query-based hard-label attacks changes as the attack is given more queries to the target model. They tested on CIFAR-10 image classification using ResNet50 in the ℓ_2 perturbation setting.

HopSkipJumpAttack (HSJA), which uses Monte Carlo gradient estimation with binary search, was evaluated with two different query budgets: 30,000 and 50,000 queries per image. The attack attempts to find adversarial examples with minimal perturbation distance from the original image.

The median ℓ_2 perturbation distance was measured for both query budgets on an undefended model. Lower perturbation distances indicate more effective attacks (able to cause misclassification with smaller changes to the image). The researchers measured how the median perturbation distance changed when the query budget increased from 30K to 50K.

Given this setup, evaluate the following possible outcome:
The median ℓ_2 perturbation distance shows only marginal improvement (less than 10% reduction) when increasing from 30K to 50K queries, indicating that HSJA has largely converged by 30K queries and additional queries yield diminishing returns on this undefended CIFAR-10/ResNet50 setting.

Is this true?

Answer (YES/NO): YES